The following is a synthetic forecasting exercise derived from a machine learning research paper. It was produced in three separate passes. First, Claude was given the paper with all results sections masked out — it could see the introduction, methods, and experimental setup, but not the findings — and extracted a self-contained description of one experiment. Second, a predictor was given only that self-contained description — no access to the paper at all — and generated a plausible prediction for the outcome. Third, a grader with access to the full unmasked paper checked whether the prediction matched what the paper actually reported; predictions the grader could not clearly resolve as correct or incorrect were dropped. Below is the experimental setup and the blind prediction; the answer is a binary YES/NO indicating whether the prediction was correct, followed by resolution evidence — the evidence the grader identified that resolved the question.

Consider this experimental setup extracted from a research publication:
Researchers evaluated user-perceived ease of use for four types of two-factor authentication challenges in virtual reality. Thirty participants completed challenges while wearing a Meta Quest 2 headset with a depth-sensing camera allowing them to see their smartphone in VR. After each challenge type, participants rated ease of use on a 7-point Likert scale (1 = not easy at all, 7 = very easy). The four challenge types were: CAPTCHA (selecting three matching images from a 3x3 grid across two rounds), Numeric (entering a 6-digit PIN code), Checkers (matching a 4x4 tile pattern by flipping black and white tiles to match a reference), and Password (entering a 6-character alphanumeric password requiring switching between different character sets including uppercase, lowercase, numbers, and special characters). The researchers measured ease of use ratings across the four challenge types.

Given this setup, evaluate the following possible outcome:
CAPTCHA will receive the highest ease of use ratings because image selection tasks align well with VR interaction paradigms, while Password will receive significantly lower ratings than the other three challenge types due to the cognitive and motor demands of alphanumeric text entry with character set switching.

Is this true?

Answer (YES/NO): NO